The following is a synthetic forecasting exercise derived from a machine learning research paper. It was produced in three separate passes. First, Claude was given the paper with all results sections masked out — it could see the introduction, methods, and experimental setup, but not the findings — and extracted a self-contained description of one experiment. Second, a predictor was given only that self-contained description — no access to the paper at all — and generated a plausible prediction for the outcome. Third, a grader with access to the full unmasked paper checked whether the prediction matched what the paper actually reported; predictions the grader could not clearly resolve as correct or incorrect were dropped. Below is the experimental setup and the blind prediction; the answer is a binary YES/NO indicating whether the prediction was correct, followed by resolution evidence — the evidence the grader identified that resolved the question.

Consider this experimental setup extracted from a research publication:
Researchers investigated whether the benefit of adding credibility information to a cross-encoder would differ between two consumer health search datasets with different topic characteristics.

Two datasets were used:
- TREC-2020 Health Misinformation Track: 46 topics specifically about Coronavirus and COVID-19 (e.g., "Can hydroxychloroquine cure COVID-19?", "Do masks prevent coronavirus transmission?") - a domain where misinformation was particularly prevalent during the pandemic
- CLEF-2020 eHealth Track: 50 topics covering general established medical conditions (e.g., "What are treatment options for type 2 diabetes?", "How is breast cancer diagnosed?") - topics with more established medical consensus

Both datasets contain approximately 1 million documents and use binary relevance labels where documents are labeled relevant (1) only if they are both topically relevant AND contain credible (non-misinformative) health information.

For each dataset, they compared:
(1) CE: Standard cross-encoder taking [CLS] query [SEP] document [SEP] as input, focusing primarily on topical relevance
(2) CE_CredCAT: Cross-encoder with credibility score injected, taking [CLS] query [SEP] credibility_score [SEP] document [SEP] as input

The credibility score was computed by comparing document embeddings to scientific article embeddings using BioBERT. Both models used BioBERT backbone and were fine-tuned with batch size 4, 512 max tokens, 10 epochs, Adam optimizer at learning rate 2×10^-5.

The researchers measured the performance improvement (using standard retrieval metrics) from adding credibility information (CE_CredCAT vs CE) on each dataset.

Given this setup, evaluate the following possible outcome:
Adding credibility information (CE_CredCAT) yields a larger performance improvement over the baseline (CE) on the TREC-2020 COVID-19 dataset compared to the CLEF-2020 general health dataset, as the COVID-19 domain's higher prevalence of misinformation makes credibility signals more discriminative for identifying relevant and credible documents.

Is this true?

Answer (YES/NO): NO